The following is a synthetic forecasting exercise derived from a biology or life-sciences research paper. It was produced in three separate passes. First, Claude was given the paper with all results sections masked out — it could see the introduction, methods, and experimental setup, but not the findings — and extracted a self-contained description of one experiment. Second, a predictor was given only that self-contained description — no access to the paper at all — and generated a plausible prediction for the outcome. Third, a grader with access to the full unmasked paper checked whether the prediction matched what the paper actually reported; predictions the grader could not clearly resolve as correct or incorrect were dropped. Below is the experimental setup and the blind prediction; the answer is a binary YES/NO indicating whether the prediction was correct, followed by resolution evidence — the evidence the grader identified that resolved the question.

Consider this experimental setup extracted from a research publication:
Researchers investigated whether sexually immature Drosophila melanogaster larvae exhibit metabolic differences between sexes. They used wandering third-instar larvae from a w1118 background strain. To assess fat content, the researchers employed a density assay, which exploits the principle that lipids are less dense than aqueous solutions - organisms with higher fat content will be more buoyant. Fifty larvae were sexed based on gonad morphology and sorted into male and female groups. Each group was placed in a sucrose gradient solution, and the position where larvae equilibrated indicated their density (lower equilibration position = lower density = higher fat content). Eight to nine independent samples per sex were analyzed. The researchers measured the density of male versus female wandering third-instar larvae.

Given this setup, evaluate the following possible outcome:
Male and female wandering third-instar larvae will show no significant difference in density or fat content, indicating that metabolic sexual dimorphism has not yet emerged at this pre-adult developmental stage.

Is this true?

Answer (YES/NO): NO